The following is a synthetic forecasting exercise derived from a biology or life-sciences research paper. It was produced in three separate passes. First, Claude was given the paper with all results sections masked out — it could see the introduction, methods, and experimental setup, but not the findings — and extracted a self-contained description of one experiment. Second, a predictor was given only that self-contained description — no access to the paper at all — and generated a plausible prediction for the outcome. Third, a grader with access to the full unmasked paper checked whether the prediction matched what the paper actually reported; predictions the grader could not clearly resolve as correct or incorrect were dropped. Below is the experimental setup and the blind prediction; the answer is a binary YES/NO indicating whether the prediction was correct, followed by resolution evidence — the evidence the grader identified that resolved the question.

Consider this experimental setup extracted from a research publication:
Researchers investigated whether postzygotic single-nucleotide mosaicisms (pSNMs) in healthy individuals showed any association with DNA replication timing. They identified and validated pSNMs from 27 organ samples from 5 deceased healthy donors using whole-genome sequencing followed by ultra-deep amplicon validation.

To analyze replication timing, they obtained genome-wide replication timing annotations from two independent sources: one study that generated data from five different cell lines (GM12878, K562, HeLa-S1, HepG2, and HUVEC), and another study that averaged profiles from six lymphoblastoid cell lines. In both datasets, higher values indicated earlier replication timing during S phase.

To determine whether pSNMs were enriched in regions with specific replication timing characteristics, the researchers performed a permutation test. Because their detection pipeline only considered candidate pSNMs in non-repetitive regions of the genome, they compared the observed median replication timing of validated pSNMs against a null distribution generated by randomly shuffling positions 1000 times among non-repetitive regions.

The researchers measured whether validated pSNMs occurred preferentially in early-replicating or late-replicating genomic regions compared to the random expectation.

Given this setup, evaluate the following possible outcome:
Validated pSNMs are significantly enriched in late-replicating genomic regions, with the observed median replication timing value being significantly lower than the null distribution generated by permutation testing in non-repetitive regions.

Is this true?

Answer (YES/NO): NO